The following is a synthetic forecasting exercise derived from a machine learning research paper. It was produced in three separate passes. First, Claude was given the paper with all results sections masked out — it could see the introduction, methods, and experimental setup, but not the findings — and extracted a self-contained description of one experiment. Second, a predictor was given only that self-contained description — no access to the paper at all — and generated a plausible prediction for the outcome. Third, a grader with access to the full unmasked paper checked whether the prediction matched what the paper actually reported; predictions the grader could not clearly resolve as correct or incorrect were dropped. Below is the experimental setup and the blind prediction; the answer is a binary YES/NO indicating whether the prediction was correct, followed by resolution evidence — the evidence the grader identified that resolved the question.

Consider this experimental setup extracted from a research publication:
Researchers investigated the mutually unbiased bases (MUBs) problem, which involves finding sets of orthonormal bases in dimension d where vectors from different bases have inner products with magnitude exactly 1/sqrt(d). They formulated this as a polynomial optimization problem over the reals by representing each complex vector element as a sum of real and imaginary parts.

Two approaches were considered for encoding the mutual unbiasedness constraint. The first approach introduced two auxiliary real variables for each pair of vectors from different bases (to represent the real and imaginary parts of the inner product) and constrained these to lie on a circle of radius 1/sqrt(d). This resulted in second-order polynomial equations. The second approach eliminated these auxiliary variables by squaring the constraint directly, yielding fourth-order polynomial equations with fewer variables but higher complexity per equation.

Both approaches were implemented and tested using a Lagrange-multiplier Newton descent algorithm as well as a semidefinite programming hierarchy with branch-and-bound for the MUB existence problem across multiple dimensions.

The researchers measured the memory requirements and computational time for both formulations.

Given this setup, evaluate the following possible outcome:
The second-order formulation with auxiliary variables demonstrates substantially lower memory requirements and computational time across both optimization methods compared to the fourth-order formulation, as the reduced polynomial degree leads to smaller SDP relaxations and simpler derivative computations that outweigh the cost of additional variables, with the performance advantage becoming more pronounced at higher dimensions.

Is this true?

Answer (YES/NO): NO